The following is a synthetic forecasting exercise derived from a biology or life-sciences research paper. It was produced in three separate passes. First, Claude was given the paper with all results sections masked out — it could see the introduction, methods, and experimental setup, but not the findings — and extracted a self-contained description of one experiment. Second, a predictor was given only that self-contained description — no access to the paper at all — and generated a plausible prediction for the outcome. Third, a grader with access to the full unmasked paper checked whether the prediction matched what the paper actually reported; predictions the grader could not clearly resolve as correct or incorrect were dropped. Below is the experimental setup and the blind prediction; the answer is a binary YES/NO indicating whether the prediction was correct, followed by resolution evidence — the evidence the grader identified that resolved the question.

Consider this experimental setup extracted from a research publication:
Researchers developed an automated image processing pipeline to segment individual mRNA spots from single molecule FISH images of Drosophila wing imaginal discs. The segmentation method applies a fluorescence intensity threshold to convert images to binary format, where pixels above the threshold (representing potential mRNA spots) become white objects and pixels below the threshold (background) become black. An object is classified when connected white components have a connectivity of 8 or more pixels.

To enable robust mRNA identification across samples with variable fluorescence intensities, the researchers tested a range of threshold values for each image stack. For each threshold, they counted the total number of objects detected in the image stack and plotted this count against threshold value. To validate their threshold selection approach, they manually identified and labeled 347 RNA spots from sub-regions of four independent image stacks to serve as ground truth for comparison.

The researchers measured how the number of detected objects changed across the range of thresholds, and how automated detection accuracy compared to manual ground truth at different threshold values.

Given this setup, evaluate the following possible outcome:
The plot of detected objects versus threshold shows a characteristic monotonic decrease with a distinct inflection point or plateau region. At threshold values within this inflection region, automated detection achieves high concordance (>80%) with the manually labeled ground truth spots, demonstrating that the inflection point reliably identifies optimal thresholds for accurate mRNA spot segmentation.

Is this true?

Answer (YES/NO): YES